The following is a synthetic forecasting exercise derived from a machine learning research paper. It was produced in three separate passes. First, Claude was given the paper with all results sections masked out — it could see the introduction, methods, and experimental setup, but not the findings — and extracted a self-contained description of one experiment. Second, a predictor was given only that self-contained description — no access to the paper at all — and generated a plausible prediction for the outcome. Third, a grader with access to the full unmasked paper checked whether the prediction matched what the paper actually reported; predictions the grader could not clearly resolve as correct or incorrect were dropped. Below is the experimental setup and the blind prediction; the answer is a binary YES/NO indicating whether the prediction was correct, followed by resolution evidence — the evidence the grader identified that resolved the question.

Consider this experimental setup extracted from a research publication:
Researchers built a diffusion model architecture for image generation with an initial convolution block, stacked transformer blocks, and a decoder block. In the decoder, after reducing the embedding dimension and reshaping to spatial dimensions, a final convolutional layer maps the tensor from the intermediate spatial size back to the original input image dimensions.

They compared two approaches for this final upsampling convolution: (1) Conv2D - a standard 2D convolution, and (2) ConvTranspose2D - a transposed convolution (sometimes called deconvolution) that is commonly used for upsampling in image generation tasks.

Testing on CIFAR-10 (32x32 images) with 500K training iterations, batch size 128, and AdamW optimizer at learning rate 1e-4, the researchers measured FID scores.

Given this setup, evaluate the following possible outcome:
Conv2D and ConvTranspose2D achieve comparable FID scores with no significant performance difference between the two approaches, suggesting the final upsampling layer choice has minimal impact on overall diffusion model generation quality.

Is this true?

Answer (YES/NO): YES